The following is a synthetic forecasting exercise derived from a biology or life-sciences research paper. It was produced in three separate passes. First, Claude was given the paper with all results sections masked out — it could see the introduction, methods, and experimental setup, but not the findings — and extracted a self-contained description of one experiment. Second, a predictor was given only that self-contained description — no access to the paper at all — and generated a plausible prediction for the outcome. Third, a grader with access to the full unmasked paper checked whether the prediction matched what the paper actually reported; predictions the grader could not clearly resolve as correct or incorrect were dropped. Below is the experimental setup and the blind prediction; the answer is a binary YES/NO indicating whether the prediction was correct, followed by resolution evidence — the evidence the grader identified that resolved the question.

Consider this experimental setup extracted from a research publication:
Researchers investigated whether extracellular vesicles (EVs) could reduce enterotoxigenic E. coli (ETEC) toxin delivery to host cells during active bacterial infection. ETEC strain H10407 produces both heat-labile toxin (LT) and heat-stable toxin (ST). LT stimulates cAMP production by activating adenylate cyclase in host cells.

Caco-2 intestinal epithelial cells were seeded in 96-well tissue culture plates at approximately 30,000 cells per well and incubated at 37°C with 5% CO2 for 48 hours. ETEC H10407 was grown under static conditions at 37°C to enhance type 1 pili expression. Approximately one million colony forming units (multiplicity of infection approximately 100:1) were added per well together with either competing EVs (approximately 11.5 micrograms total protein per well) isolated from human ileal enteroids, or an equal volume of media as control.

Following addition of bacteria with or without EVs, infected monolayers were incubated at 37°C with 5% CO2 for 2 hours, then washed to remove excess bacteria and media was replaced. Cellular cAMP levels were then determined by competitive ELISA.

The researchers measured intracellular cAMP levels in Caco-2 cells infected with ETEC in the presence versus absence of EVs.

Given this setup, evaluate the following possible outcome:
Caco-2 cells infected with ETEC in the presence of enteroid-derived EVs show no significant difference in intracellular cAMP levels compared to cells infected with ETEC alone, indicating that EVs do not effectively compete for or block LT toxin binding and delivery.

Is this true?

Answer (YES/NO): NO